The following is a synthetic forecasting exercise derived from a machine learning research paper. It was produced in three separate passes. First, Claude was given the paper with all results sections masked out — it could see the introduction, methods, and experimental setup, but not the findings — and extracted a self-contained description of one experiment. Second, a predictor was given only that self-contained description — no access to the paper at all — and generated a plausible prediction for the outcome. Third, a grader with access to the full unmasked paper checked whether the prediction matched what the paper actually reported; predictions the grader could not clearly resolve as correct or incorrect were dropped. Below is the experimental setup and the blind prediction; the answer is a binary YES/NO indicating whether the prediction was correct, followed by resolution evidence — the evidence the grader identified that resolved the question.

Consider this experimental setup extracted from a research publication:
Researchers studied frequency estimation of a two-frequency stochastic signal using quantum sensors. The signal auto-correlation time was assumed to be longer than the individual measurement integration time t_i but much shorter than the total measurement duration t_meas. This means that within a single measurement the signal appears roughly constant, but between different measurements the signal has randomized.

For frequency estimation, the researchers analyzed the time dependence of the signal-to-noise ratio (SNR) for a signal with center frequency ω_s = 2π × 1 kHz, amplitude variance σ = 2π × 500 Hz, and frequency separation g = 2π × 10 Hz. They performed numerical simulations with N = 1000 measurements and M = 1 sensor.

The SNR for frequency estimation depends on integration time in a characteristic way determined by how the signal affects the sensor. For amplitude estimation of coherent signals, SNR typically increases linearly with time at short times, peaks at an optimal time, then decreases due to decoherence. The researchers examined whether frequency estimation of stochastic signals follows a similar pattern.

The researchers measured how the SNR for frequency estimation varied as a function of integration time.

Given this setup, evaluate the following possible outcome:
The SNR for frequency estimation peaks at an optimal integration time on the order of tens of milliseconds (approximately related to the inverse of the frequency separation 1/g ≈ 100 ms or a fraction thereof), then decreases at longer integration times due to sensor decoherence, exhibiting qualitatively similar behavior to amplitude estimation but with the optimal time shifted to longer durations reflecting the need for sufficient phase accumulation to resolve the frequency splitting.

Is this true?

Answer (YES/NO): NO